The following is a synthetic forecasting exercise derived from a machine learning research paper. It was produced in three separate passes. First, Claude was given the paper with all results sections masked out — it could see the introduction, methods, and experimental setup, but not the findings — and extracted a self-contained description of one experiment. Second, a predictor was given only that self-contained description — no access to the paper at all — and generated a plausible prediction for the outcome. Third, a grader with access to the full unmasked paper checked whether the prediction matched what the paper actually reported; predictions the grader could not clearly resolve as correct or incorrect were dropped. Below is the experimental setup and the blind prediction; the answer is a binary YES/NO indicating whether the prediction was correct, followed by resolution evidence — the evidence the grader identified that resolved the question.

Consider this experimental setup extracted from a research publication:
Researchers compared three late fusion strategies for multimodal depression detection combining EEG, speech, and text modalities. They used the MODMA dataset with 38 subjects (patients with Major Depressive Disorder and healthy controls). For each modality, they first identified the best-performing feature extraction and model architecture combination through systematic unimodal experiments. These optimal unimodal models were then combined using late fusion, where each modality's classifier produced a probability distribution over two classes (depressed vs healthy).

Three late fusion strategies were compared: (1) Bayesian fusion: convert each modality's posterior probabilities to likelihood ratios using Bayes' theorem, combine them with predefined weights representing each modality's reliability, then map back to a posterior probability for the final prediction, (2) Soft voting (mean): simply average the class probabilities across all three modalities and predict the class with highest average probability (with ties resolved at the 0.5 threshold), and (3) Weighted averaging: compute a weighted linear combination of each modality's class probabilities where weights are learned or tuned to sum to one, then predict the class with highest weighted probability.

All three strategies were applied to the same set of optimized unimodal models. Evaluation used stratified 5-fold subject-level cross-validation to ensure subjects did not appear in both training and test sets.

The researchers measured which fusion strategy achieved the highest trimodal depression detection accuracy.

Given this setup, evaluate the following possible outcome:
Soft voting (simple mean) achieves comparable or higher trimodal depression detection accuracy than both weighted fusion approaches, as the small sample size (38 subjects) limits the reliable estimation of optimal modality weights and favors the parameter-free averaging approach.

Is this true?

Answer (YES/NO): YES